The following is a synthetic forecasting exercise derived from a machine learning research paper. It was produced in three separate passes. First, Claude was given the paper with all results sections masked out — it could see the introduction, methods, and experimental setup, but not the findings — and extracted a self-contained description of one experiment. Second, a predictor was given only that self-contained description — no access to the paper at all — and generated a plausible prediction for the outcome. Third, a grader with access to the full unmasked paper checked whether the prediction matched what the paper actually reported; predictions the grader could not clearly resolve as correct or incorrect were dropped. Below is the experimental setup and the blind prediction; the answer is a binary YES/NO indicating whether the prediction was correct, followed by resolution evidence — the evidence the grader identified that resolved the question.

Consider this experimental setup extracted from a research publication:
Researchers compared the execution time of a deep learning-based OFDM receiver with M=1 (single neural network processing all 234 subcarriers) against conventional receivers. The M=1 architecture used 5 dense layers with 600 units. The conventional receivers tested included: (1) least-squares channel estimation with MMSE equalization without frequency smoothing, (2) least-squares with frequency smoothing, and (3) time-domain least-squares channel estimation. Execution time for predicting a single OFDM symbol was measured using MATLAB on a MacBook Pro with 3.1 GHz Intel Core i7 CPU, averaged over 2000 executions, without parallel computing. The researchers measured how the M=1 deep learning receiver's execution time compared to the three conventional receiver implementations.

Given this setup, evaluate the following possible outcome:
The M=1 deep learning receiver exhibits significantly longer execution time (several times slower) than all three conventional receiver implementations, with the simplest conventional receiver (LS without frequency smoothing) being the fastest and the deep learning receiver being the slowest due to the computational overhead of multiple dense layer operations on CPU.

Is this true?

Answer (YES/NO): NO